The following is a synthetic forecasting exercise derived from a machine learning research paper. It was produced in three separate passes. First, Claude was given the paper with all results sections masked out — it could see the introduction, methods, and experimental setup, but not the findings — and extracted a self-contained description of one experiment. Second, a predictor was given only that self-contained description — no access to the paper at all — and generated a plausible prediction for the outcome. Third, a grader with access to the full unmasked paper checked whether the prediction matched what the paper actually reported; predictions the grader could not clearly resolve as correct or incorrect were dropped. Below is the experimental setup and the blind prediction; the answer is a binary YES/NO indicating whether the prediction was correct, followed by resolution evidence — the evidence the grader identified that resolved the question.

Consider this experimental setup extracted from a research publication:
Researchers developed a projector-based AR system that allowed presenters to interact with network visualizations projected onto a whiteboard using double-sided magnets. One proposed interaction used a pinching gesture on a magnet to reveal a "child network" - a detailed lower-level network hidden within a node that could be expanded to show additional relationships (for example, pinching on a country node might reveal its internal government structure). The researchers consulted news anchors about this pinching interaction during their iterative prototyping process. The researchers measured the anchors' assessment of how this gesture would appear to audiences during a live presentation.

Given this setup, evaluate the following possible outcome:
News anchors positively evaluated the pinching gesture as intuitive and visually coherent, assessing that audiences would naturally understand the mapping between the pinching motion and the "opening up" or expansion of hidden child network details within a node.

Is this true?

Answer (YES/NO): NO